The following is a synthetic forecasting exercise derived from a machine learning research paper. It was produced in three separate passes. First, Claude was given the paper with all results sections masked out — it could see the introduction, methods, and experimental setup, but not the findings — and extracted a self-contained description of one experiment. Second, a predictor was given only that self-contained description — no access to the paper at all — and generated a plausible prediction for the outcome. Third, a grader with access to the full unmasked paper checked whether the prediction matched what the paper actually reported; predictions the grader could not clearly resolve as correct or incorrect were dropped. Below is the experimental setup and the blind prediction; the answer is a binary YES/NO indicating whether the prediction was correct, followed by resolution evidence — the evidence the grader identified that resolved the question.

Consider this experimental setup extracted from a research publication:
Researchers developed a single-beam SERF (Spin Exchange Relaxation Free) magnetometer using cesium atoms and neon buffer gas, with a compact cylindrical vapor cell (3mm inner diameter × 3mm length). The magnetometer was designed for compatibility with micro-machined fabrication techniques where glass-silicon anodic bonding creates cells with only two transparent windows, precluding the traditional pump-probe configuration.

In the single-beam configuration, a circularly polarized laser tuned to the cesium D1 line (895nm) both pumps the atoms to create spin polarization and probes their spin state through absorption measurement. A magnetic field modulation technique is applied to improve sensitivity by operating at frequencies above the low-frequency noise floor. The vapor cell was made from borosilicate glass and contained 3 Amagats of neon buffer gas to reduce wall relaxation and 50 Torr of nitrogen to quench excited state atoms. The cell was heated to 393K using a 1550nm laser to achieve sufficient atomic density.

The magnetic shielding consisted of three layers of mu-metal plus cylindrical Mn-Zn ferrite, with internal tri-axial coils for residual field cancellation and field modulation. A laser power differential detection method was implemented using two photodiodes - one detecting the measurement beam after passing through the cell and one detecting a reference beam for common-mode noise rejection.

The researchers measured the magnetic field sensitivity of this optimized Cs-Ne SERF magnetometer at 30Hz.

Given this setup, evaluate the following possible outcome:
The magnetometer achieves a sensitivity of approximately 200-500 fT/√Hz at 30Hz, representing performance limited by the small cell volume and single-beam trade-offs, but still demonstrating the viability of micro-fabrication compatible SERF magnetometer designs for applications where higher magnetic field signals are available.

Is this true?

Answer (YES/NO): NO